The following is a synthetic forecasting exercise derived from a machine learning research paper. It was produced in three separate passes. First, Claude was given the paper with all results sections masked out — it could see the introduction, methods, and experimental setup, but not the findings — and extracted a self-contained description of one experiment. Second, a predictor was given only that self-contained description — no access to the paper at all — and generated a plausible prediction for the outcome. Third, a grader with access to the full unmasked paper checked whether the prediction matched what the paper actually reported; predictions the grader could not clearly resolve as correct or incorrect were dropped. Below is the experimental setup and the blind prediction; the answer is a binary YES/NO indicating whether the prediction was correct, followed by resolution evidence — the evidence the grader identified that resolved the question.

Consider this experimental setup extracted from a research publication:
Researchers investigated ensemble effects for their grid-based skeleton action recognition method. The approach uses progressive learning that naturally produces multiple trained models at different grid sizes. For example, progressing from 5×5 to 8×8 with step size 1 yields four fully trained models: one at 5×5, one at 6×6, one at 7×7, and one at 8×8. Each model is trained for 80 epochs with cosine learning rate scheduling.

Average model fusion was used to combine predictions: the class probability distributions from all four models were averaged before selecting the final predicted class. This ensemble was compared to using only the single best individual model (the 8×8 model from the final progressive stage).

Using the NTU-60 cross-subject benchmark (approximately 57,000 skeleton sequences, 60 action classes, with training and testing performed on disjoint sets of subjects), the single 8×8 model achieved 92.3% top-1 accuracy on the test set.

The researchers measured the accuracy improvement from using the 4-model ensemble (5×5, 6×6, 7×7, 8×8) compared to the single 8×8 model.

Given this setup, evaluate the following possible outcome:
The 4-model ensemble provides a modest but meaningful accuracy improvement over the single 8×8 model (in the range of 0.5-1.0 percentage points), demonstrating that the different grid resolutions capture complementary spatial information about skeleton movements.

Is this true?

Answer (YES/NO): YES